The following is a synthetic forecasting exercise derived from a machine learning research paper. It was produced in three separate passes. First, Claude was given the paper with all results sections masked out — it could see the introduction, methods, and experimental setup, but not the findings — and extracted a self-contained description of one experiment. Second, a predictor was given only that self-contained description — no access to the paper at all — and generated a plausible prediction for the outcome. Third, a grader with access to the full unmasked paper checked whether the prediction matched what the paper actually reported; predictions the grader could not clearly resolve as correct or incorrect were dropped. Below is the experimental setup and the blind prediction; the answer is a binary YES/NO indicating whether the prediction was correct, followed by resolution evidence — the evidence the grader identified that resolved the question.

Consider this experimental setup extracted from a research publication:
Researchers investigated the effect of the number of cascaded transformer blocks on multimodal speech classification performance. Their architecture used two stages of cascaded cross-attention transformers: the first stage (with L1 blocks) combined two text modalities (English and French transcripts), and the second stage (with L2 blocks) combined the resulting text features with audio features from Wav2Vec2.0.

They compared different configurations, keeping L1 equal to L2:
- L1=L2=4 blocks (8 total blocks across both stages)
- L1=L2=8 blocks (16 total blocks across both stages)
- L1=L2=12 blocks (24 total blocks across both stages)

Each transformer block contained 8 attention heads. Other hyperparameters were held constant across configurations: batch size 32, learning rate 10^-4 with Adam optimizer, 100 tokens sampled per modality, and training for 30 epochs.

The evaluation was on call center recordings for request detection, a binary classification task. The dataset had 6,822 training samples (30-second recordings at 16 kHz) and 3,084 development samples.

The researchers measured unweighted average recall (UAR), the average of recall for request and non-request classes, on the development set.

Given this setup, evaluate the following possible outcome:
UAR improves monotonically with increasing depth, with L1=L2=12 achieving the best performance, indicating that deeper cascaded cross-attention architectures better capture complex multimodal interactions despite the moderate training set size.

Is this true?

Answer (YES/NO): NO